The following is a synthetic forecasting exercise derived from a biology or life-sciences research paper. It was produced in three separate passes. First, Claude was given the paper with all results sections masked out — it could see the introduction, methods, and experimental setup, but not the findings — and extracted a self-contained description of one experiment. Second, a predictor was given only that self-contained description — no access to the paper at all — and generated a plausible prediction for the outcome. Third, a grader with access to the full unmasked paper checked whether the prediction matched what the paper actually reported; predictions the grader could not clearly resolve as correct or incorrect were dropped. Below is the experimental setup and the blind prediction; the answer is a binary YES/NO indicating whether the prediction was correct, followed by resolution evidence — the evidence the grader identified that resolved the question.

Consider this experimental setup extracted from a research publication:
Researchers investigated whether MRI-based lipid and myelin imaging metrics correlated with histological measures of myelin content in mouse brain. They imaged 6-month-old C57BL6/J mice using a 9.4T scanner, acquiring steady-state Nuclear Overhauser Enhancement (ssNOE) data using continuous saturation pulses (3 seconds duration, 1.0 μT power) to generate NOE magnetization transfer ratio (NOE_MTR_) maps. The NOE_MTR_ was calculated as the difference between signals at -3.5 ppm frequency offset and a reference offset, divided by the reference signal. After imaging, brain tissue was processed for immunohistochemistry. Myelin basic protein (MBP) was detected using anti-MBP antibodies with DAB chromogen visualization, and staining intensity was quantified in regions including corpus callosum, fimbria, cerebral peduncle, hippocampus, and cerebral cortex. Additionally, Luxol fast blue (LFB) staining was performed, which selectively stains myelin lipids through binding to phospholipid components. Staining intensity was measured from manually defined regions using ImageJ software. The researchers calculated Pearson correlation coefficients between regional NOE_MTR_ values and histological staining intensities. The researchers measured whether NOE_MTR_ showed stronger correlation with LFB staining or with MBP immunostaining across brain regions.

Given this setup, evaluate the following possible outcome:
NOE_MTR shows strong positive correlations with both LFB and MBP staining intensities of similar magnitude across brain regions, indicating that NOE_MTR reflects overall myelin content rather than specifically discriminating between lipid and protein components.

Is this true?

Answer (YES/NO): NO